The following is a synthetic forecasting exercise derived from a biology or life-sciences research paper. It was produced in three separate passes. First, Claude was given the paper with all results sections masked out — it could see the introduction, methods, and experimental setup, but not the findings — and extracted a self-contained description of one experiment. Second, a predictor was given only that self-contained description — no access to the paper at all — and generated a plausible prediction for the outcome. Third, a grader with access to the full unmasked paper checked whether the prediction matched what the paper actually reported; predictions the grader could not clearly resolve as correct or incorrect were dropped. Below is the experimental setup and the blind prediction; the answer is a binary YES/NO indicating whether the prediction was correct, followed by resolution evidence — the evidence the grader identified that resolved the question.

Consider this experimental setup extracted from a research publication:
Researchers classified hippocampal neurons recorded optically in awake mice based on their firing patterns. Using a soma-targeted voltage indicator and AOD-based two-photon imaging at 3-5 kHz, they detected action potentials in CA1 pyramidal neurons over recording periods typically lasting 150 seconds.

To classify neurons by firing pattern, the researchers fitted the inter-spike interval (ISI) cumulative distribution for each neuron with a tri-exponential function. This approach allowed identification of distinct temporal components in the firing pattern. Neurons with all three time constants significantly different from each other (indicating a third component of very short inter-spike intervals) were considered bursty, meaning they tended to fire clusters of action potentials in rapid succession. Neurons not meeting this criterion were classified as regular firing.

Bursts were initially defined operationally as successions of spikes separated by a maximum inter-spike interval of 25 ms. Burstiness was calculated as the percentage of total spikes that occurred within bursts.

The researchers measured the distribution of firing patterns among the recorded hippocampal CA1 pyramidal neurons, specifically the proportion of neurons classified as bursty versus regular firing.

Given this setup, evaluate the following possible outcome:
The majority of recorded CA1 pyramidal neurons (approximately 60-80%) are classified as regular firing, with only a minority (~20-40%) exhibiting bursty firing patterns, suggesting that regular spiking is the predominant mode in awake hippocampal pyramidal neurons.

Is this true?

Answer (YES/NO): NO